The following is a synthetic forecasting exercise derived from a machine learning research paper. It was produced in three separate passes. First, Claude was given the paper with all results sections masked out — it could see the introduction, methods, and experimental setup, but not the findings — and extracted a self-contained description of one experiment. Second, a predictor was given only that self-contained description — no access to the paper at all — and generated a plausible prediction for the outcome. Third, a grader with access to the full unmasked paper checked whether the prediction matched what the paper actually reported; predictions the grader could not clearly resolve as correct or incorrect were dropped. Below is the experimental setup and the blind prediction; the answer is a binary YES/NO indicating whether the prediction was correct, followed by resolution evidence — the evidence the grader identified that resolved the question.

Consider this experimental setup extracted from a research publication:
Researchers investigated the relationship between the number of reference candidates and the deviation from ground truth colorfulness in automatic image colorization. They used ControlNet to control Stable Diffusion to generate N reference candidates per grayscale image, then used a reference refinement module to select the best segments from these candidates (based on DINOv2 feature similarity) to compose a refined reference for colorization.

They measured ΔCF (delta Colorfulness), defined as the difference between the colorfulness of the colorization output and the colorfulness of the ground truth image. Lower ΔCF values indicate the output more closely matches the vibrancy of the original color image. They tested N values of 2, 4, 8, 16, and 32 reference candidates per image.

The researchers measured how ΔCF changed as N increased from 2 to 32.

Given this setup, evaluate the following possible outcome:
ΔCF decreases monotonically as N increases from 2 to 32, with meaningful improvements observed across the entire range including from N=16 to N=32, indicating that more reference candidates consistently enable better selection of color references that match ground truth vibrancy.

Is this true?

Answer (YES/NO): YES